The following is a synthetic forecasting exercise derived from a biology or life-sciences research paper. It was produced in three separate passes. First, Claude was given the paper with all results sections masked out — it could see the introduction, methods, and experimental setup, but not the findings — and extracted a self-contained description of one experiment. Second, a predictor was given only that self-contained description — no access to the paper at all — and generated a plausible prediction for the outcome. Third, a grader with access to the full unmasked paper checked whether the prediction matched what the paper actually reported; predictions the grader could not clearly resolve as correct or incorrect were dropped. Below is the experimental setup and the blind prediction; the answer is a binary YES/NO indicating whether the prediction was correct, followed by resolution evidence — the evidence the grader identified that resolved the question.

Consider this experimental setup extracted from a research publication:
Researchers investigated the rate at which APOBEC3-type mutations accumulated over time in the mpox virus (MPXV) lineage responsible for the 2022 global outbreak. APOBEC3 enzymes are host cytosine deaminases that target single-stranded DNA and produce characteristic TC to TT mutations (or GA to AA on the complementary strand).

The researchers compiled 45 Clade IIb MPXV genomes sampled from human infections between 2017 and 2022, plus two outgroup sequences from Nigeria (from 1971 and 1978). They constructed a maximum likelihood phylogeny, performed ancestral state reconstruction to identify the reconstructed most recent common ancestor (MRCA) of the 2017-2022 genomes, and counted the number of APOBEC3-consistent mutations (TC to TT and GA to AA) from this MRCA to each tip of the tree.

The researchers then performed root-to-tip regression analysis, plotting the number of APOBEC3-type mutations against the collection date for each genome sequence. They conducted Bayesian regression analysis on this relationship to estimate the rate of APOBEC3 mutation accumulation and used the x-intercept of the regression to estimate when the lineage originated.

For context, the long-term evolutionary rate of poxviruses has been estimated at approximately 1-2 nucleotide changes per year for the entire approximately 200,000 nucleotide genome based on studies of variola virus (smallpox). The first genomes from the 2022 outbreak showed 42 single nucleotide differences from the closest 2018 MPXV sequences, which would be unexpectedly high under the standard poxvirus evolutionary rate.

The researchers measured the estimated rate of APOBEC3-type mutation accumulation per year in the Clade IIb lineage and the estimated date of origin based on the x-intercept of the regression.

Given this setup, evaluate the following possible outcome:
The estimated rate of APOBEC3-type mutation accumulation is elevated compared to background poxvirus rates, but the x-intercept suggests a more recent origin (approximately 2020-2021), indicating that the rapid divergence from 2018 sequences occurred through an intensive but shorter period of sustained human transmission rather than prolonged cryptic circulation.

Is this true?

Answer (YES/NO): NO